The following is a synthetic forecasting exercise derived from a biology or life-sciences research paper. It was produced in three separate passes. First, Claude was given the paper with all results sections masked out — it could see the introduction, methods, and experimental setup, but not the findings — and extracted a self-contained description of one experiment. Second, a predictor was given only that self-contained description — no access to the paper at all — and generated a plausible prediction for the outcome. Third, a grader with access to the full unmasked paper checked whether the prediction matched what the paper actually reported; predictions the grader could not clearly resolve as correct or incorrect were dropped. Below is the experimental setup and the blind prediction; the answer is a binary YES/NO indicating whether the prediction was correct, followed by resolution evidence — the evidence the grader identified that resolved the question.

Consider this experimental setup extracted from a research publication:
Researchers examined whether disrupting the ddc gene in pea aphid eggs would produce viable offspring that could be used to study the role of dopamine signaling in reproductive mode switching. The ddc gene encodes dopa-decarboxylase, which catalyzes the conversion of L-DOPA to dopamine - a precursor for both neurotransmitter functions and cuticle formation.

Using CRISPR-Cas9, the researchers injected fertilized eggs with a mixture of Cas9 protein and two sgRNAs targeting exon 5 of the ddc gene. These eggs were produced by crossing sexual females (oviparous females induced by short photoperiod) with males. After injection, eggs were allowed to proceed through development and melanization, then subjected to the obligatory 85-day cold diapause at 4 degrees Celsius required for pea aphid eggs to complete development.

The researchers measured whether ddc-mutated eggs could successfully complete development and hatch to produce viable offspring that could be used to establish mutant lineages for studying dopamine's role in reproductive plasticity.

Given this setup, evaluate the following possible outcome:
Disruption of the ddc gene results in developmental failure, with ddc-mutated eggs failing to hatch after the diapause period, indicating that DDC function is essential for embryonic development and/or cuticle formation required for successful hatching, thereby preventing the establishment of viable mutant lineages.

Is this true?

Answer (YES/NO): YES